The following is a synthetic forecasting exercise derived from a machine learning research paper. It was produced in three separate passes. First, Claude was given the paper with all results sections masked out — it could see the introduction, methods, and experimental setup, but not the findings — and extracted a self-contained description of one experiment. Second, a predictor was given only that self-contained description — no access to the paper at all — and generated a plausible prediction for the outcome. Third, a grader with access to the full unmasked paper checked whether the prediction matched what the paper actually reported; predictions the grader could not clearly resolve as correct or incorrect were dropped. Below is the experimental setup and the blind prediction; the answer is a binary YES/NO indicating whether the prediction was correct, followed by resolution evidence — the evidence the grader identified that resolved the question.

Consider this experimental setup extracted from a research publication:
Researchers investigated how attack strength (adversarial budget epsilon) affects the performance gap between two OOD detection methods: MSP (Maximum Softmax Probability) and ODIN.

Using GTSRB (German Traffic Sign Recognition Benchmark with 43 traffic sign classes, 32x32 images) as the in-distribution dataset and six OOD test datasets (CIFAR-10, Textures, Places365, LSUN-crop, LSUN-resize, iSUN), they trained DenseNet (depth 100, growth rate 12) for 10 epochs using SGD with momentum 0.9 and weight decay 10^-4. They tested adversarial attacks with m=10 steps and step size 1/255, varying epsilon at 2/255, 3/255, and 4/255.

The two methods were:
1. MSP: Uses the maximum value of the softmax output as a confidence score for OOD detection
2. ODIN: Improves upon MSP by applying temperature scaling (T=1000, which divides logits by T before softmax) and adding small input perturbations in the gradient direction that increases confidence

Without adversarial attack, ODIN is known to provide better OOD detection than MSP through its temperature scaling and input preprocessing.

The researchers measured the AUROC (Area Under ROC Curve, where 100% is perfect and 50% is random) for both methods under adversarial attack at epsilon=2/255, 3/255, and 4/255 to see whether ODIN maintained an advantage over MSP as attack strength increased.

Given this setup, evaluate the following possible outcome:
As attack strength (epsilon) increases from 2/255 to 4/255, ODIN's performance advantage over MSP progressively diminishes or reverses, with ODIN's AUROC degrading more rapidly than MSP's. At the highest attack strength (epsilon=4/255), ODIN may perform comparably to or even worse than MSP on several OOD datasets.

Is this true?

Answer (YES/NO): YES